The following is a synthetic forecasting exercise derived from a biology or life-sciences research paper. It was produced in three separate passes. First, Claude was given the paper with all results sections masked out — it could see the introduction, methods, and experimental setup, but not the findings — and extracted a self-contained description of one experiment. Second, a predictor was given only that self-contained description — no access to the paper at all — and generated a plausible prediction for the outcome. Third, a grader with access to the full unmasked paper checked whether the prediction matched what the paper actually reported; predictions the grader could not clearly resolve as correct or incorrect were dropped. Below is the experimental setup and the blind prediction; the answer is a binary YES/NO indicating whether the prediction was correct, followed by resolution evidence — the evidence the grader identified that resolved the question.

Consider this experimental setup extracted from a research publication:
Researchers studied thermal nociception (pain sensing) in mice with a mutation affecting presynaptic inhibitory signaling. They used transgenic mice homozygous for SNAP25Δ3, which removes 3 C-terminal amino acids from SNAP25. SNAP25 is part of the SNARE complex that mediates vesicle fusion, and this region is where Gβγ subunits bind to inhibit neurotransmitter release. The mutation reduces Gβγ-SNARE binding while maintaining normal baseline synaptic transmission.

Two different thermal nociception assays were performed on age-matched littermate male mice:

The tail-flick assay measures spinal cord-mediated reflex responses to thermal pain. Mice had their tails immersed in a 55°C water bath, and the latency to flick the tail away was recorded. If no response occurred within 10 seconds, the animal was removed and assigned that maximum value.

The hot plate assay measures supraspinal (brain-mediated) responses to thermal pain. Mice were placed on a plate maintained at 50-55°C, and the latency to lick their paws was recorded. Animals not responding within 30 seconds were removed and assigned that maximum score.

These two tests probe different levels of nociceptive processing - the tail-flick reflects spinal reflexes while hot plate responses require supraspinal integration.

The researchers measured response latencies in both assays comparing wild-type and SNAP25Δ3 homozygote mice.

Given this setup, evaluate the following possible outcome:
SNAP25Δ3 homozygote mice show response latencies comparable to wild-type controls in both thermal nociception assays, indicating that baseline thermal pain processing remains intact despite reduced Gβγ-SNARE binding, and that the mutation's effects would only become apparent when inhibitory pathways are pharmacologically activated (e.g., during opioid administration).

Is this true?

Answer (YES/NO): NO